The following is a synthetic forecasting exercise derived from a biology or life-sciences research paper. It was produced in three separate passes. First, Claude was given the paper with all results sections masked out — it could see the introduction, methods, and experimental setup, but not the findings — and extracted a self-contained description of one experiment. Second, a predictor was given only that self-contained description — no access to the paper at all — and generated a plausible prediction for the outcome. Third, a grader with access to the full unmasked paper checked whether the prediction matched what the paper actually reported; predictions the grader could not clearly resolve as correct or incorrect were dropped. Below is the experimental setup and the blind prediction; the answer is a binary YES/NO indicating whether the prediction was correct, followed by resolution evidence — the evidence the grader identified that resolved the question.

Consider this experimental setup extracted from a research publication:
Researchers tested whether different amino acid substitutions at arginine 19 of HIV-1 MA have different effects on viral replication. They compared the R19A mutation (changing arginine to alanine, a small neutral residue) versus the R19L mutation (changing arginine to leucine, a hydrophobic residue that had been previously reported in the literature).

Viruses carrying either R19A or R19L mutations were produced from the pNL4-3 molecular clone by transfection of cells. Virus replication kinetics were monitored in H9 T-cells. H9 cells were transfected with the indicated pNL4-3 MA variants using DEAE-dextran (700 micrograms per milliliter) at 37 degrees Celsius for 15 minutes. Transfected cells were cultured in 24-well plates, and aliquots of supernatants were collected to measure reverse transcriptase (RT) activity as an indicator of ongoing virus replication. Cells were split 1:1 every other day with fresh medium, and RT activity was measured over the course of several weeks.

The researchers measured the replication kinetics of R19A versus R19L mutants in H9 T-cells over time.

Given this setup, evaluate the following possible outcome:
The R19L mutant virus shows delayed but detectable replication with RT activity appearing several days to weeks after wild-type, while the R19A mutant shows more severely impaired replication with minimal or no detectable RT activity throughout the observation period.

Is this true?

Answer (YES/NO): NO